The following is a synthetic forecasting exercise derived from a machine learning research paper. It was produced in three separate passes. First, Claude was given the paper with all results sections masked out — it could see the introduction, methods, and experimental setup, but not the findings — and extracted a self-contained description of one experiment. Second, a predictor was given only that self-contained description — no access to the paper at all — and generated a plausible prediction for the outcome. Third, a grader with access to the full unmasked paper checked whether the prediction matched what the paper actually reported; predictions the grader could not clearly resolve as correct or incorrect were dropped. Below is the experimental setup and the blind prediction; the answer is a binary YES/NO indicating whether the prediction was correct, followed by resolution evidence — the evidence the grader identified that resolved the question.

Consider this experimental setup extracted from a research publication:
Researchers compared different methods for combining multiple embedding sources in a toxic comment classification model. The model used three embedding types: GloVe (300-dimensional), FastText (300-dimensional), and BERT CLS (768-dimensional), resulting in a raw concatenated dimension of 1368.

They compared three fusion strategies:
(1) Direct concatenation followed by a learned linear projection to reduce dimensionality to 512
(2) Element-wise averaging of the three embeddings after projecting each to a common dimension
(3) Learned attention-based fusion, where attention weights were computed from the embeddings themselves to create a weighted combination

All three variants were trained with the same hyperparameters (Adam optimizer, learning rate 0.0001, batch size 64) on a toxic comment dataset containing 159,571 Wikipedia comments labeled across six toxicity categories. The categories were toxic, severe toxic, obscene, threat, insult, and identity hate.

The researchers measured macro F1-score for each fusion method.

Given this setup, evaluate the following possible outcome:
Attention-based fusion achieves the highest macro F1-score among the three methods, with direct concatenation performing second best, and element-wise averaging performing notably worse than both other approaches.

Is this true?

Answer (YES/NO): NO